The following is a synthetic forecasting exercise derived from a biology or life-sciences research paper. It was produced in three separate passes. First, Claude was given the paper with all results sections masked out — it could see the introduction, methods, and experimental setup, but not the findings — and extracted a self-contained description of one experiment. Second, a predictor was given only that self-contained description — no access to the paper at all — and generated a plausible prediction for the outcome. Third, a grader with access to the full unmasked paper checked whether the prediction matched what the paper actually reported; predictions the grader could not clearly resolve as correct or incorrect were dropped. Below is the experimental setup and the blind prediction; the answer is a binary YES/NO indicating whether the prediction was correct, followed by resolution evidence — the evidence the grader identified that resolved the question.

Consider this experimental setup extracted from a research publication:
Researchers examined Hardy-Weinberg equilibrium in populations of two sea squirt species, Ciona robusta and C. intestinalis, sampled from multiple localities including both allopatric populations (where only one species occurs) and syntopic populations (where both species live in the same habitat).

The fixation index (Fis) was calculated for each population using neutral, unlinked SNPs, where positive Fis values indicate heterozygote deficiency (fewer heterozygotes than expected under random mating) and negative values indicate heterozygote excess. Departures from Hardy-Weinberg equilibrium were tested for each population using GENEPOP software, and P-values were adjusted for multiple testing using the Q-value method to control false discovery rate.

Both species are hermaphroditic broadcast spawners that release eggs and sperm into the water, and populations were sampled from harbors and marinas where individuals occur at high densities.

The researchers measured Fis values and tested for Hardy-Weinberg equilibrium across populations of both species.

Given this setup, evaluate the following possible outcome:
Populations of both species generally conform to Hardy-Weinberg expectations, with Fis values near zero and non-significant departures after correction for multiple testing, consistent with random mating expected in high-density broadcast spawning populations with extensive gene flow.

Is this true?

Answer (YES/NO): YES